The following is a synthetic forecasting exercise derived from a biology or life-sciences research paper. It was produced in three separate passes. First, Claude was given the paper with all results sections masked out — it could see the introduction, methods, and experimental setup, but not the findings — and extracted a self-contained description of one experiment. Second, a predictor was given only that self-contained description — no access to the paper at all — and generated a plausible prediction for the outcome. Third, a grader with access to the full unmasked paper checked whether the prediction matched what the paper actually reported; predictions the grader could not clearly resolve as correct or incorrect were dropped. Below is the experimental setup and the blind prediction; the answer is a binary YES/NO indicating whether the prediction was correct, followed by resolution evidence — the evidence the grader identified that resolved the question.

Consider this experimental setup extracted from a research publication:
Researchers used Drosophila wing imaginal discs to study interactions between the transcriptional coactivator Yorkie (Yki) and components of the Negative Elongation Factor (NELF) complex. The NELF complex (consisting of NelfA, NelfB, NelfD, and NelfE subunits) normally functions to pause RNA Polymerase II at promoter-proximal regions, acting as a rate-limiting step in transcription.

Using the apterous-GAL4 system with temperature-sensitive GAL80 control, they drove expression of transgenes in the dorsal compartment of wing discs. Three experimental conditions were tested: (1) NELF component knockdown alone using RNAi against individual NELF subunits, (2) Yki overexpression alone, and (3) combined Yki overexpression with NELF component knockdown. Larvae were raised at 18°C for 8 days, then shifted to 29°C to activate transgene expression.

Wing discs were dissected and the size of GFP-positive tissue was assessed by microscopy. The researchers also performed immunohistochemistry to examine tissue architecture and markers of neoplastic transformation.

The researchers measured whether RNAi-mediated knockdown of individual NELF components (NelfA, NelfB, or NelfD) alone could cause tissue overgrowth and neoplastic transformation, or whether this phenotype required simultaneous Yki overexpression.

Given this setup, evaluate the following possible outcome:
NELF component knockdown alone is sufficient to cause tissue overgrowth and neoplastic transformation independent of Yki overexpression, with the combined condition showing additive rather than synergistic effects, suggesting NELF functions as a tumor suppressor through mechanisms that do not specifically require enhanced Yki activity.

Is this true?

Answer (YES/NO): NO